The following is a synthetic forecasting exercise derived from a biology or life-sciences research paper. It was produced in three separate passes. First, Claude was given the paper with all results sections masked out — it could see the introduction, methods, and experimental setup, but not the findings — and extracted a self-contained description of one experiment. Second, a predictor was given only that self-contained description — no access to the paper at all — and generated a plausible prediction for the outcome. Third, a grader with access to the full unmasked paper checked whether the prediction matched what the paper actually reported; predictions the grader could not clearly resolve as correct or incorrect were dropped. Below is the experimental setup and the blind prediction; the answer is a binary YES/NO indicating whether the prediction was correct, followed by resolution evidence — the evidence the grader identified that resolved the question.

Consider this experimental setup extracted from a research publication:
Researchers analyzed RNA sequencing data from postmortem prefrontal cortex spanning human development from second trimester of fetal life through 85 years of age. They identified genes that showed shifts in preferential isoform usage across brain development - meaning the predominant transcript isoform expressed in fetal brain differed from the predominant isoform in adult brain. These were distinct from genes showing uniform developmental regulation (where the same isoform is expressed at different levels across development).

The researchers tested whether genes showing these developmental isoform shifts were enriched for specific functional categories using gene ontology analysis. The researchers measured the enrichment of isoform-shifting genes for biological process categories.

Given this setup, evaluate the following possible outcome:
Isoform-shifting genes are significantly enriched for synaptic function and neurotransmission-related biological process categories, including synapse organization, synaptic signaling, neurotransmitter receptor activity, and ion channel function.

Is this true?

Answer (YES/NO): YES